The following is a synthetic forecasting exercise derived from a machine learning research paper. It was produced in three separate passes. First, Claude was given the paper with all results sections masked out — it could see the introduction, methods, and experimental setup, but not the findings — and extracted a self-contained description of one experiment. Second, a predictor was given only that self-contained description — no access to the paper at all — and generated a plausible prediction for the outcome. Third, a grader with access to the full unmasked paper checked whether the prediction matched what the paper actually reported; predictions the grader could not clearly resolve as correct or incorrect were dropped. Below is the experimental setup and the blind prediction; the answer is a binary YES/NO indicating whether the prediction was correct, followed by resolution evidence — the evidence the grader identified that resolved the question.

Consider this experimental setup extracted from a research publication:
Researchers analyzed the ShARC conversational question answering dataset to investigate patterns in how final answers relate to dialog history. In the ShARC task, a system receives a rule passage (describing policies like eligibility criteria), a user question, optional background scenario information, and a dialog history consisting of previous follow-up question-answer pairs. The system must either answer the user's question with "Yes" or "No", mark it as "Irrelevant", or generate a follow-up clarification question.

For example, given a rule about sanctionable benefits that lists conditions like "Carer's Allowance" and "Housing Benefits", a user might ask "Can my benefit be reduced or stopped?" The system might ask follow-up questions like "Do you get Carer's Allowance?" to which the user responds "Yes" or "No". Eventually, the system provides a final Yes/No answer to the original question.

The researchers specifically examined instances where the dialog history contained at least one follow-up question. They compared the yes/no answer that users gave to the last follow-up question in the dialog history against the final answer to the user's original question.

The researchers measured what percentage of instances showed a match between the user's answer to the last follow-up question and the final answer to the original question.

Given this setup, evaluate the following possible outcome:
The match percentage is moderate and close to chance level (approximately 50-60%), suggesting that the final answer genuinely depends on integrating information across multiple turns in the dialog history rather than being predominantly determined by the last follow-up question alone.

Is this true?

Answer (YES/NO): NO